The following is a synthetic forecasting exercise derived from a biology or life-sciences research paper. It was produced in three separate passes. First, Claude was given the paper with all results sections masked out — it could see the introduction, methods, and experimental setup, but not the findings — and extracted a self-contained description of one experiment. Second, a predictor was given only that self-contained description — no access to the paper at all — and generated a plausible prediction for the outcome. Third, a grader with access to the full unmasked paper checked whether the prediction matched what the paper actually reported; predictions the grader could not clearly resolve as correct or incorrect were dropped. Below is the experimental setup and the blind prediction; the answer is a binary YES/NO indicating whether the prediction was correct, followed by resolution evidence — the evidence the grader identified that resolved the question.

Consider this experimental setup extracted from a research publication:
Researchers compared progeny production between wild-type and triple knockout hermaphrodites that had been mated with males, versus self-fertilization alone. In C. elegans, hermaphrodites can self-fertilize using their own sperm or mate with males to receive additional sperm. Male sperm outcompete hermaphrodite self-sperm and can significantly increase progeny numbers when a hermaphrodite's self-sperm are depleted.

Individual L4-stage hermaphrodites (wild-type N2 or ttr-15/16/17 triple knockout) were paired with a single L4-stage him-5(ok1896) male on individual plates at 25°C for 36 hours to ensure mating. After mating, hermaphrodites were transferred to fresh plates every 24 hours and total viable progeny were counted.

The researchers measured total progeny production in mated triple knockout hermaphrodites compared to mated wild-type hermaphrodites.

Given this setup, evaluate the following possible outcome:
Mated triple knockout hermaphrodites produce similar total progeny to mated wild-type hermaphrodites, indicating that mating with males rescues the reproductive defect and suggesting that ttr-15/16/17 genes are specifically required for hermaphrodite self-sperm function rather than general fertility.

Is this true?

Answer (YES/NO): YES